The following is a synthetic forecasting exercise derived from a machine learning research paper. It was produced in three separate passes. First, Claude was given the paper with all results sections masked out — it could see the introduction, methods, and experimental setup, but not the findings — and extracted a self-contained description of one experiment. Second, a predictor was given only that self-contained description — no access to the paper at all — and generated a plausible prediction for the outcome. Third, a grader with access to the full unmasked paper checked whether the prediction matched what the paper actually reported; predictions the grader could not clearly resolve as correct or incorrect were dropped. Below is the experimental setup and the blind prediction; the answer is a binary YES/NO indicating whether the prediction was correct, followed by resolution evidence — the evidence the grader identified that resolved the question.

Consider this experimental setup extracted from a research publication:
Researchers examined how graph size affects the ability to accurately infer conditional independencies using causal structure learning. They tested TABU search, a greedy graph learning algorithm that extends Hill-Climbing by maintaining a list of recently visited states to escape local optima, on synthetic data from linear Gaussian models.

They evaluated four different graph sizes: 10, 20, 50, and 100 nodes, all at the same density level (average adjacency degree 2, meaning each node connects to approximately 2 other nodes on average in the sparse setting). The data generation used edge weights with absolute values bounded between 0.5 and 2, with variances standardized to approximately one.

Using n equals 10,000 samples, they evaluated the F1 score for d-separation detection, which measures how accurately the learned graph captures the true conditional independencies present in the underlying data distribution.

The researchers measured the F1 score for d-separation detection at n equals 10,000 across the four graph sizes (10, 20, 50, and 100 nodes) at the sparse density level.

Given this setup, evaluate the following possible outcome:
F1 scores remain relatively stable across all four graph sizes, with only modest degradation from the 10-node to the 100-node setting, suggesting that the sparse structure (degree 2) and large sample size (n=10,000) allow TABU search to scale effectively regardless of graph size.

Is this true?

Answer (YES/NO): YES